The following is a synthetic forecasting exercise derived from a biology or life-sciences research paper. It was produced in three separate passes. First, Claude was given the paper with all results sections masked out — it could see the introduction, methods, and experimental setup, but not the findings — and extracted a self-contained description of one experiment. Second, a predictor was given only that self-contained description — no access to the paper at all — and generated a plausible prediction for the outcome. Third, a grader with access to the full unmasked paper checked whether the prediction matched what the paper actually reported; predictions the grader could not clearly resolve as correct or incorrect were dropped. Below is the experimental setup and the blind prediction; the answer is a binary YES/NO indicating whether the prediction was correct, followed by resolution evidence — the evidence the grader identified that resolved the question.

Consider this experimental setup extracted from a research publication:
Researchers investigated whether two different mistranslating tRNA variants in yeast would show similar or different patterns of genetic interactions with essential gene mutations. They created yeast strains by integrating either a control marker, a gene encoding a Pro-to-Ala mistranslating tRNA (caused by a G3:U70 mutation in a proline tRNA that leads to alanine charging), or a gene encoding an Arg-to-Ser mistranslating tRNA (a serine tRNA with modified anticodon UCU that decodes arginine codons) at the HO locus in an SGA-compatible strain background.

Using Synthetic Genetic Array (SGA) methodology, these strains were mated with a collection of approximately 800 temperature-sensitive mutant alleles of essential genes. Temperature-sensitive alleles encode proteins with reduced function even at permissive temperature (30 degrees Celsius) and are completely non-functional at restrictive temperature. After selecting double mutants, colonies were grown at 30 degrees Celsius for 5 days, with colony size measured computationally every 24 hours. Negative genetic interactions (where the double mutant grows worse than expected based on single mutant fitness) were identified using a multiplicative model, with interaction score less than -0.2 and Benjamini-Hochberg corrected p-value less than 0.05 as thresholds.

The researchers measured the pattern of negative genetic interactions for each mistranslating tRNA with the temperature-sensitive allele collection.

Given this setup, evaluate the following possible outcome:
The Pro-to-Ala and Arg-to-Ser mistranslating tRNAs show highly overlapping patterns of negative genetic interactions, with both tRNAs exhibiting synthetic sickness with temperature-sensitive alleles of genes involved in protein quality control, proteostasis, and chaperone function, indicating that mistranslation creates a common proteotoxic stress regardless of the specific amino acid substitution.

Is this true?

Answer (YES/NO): NO